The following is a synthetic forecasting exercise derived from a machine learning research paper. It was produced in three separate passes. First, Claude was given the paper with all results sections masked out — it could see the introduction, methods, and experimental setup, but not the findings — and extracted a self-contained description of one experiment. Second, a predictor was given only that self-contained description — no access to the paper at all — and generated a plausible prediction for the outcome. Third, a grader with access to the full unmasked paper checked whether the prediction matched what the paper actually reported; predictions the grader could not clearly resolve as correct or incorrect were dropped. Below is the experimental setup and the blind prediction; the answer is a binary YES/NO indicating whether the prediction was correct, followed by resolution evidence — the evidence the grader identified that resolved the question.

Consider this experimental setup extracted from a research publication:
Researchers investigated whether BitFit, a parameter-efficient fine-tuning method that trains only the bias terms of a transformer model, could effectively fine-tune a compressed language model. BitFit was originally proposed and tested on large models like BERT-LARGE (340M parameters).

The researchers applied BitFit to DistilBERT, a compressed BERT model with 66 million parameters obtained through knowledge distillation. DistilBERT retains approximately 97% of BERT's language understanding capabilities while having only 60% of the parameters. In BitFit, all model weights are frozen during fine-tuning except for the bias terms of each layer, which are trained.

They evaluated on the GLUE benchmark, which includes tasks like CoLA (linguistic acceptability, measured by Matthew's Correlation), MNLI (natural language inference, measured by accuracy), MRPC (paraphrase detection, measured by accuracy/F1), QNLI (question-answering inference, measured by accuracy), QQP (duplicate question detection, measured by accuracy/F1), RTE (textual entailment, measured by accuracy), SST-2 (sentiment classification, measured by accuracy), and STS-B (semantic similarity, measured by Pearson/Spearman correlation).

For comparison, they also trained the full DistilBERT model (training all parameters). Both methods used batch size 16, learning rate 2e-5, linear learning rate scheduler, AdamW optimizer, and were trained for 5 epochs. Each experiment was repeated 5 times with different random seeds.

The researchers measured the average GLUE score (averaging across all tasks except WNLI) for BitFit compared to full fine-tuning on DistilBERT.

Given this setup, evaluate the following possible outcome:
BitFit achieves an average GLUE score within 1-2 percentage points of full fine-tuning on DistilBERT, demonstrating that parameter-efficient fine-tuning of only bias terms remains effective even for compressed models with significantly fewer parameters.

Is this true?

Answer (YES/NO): NO